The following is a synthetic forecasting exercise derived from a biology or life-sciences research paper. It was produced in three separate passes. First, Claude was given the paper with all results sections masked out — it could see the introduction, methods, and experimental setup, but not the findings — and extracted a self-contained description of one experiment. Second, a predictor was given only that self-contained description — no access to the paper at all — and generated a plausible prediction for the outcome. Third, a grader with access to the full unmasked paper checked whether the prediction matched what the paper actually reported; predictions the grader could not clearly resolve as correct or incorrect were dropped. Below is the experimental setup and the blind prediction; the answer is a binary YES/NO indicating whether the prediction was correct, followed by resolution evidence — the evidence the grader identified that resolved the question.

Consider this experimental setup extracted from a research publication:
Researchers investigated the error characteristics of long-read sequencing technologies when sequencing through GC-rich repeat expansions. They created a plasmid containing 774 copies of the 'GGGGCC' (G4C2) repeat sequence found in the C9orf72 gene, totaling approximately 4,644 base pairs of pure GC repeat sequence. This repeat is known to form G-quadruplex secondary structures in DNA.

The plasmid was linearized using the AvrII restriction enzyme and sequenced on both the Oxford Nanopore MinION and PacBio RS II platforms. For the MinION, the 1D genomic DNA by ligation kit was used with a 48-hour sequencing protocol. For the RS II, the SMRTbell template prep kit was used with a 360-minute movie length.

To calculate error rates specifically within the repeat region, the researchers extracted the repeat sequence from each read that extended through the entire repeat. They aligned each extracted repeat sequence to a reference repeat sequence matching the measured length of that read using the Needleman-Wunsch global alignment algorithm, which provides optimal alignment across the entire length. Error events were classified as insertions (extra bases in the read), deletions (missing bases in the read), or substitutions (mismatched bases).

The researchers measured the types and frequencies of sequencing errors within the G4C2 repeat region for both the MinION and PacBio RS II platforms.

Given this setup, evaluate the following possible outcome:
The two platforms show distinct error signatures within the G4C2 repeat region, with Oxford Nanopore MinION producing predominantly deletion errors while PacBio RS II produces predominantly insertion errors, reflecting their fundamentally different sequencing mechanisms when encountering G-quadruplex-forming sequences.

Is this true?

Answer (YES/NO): NO